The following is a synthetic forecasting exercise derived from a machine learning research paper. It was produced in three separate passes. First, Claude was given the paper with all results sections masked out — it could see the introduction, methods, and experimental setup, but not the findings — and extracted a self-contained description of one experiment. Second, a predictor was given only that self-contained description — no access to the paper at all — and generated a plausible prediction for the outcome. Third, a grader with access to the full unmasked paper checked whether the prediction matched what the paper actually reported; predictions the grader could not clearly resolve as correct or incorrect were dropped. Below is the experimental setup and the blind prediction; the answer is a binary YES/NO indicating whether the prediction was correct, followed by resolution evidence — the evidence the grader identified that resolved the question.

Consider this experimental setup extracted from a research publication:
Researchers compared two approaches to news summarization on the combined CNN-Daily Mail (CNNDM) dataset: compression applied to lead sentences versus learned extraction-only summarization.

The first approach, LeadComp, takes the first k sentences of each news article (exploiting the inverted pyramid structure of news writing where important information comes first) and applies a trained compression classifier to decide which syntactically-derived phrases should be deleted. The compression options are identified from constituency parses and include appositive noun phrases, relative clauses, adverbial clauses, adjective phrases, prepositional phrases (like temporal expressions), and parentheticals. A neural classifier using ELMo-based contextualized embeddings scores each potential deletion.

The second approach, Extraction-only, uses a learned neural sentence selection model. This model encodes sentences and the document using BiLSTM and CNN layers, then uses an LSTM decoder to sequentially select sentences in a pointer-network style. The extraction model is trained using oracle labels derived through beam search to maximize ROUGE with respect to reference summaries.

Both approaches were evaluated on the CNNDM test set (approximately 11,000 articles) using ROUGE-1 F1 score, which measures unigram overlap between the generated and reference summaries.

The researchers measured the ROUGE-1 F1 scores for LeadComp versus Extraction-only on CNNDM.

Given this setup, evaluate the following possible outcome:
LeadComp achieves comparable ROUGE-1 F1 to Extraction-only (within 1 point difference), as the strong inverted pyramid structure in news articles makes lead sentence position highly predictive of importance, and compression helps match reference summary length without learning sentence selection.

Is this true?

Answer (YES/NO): YES